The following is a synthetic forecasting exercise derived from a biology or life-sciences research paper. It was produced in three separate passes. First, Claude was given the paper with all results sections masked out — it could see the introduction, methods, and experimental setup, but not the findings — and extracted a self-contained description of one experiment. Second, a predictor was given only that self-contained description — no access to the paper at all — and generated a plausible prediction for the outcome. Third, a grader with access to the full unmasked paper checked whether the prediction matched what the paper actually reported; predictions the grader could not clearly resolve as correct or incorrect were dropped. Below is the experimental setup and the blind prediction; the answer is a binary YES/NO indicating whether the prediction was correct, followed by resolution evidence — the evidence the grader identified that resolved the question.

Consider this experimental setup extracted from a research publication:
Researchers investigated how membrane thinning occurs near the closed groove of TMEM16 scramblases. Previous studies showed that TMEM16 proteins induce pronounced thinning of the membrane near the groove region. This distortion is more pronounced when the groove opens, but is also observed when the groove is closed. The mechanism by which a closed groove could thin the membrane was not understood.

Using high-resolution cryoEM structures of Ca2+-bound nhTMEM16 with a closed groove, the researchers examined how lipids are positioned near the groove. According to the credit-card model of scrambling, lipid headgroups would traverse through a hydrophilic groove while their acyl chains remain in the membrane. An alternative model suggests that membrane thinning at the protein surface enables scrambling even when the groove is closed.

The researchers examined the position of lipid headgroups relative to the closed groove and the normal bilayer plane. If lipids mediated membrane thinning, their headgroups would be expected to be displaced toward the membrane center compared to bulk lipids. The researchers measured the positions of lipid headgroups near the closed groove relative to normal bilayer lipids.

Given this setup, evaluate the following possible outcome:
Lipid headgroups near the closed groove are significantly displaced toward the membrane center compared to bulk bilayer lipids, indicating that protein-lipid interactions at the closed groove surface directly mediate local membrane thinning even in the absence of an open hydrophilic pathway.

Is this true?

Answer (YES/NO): YES